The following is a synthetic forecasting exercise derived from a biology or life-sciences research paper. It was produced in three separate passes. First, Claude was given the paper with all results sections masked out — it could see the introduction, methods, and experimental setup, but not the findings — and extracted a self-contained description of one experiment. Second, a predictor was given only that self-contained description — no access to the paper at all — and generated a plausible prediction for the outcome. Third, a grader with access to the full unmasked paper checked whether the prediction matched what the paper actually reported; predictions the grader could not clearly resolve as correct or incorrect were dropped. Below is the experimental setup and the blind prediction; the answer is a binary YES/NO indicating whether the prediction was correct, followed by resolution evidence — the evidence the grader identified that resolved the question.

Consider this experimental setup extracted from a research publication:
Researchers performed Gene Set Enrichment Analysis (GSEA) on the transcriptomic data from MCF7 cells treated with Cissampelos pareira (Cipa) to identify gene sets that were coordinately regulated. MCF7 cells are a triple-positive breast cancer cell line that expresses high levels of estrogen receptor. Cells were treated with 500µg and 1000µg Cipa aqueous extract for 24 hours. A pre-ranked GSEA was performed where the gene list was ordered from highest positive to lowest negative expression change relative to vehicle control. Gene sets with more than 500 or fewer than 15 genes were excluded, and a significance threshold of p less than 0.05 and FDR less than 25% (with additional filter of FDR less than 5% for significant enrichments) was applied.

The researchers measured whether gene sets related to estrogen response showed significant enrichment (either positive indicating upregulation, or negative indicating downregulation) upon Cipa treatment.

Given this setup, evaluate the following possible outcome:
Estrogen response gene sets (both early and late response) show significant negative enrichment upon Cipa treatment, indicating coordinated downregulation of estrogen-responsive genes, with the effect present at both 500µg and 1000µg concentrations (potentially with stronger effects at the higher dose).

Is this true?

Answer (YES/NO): NO